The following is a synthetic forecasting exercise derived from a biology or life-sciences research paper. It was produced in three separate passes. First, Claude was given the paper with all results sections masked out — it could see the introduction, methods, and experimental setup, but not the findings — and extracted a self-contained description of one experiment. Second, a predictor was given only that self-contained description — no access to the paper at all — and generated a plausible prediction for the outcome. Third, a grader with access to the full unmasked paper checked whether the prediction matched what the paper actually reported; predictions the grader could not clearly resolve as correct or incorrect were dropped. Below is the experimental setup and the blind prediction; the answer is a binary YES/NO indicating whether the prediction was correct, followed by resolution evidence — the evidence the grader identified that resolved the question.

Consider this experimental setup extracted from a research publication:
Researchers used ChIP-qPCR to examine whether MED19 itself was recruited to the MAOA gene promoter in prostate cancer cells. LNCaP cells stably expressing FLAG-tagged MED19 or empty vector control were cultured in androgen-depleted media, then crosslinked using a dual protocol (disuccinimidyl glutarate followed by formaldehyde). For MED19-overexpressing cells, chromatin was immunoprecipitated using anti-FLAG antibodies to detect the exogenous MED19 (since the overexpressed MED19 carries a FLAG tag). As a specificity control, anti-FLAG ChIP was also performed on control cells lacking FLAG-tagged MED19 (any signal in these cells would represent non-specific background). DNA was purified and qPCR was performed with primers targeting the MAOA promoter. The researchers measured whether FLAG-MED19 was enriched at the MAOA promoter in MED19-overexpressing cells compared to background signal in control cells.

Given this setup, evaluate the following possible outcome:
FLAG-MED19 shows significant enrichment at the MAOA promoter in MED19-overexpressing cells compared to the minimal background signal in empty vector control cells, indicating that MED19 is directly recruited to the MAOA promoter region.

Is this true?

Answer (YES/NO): YES